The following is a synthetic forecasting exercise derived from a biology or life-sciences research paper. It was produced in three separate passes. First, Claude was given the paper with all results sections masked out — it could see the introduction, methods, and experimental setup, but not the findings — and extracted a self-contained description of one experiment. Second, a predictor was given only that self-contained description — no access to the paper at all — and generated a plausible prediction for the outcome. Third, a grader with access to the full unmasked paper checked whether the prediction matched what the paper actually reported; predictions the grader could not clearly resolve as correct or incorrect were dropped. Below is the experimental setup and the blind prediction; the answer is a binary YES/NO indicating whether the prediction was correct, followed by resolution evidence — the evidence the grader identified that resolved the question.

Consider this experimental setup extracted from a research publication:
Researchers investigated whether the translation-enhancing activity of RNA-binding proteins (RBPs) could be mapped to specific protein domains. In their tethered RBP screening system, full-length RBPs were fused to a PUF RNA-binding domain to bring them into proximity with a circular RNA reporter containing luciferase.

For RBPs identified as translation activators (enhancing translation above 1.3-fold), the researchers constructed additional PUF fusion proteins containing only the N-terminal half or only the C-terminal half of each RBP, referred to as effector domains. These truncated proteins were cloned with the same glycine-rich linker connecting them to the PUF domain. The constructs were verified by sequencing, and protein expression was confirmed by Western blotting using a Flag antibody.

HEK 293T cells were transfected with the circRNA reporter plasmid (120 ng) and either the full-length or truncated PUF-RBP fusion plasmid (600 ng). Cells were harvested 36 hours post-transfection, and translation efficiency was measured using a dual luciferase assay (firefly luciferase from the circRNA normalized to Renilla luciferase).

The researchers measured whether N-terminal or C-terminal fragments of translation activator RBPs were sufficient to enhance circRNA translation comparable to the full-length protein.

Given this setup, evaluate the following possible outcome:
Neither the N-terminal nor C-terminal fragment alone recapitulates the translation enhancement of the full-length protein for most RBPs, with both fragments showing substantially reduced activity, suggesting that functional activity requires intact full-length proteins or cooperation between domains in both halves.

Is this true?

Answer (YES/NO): NO